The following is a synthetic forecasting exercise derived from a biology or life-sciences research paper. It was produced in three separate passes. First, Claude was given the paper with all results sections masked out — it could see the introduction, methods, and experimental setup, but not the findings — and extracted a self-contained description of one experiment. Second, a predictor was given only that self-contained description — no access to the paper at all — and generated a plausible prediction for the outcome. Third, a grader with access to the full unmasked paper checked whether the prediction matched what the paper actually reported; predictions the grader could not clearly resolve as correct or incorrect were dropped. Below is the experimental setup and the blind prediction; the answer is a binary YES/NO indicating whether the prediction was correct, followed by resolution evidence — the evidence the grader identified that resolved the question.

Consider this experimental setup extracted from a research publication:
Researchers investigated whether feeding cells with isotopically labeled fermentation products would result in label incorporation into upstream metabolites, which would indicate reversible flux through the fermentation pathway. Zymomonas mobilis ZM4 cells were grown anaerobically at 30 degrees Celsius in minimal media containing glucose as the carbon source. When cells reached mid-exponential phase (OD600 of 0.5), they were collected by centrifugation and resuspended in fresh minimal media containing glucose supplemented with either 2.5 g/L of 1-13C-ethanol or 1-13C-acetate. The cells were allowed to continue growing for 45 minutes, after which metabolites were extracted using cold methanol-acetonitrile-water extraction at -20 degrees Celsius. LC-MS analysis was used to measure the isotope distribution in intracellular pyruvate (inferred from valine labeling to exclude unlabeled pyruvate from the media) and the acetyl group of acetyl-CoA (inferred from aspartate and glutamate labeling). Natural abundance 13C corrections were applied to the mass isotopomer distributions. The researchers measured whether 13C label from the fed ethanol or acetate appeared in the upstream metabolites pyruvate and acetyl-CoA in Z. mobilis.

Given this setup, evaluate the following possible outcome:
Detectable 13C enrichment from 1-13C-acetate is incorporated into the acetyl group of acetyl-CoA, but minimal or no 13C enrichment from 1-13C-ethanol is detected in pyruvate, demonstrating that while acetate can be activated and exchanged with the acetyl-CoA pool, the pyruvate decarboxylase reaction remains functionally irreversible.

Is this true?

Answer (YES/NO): NO